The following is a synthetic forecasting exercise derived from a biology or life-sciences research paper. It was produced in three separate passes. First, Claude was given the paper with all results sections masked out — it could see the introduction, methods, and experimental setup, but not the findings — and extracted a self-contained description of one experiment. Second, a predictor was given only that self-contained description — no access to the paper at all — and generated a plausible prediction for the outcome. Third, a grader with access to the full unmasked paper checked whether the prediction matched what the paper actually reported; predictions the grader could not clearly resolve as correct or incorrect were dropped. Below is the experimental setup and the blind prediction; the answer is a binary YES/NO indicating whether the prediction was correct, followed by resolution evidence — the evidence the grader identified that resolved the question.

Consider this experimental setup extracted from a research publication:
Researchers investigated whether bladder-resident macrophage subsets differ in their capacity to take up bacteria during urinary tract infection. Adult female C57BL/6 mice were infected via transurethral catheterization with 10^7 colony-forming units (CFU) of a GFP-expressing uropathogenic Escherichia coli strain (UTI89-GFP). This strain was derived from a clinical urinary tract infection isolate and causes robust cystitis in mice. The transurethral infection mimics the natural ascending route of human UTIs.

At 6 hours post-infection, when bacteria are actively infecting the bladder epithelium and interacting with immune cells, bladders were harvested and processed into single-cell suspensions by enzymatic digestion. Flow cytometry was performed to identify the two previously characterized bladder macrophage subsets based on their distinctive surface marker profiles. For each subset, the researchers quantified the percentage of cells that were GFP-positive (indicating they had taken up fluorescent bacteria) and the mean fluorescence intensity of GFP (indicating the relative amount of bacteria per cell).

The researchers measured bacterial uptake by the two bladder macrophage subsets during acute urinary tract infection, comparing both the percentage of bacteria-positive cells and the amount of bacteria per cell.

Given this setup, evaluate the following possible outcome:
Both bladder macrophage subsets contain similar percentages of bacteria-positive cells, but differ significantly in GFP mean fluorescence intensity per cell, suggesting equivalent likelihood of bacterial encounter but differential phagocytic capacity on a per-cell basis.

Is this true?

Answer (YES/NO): NO